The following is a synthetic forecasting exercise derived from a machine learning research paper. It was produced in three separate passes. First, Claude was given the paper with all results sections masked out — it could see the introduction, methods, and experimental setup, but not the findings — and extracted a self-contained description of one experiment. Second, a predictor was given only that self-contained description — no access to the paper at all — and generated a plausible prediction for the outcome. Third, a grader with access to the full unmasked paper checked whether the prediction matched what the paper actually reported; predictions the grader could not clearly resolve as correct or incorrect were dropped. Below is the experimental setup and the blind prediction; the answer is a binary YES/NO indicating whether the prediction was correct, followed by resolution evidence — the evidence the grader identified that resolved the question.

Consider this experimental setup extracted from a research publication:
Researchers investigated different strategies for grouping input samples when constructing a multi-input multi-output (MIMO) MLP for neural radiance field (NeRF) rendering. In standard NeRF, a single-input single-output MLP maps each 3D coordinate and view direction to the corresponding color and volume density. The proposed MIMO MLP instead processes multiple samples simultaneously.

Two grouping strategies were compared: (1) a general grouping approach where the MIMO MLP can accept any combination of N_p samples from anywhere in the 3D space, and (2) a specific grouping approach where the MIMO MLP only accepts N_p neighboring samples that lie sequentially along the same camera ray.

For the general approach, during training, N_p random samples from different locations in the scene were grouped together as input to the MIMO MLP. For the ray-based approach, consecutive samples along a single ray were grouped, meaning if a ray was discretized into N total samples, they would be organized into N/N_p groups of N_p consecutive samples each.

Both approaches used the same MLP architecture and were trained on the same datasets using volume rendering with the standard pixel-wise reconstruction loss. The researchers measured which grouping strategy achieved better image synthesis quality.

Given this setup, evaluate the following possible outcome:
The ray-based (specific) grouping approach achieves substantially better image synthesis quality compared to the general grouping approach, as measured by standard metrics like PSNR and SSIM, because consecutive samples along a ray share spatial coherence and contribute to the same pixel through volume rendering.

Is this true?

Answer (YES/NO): YES